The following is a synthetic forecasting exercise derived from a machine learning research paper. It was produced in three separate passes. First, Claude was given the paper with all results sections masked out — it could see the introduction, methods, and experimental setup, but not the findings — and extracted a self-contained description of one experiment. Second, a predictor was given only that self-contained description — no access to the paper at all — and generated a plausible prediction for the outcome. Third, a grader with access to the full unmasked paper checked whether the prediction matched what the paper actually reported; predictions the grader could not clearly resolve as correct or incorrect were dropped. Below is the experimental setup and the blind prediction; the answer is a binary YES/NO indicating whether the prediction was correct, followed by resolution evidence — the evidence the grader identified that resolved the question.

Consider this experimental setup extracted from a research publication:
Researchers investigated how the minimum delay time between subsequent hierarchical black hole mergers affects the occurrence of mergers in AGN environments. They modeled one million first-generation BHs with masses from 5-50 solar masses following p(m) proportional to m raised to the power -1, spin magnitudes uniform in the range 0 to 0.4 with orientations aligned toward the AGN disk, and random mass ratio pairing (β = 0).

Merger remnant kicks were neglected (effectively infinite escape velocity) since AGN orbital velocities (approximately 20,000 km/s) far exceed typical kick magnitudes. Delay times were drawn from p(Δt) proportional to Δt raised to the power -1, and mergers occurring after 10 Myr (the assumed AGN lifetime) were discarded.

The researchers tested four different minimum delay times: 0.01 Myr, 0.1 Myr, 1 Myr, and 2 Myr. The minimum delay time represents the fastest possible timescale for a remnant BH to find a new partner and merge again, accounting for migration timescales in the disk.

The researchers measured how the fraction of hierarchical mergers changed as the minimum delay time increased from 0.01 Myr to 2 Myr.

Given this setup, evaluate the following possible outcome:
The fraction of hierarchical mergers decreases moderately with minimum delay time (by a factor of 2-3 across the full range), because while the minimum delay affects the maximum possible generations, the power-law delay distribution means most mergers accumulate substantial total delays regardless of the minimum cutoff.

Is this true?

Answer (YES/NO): NO